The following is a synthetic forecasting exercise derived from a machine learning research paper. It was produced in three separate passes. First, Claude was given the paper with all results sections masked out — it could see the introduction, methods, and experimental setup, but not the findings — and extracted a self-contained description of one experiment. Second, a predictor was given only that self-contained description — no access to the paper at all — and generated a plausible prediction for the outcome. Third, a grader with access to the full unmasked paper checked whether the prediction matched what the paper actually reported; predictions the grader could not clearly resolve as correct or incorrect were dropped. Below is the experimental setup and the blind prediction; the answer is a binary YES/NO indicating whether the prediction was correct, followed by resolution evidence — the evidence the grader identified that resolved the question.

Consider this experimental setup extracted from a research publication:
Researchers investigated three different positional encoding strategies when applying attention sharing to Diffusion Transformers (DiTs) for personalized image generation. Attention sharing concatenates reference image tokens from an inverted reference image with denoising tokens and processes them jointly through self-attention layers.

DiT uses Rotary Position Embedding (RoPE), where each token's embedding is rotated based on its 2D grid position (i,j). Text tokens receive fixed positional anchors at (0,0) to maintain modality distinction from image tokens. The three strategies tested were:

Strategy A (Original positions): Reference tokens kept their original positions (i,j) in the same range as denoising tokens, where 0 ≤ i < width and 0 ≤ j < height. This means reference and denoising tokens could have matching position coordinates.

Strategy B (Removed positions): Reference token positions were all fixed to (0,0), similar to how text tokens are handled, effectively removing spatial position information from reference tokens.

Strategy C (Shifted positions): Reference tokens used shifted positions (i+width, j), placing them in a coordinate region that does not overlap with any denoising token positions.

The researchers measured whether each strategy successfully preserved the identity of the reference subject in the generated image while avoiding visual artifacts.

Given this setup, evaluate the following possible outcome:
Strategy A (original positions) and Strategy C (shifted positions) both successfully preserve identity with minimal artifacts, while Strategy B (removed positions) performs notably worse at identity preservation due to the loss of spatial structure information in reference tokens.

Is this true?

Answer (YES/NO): NO